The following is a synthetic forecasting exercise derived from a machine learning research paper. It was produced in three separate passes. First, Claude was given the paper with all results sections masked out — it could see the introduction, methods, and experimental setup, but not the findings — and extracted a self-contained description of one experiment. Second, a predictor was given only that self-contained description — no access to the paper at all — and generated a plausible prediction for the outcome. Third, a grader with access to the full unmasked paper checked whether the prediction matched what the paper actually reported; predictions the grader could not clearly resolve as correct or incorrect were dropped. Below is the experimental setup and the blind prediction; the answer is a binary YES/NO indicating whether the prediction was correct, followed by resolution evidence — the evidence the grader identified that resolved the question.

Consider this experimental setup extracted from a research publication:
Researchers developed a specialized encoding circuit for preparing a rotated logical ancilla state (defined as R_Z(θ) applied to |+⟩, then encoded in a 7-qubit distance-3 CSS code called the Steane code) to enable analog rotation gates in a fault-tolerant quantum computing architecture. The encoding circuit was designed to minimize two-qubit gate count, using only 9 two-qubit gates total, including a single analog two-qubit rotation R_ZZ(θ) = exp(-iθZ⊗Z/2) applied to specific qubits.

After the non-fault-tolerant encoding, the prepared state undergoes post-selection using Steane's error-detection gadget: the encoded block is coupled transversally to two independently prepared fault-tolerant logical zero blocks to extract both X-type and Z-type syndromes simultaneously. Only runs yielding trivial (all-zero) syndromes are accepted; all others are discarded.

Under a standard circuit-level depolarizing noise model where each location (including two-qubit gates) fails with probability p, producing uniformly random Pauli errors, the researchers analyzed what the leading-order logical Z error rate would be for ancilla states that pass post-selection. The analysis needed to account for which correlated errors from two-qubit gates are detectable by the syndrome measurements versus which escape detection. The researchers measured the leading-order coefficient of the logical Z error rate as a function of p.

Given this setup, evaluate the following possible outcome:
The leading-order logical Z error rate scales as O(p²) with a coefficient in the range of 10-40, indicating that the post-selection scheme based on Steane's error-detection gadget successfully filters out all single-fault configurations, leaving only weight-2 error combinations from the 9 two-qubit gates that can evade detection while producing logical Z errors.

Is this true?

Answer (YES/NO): NO